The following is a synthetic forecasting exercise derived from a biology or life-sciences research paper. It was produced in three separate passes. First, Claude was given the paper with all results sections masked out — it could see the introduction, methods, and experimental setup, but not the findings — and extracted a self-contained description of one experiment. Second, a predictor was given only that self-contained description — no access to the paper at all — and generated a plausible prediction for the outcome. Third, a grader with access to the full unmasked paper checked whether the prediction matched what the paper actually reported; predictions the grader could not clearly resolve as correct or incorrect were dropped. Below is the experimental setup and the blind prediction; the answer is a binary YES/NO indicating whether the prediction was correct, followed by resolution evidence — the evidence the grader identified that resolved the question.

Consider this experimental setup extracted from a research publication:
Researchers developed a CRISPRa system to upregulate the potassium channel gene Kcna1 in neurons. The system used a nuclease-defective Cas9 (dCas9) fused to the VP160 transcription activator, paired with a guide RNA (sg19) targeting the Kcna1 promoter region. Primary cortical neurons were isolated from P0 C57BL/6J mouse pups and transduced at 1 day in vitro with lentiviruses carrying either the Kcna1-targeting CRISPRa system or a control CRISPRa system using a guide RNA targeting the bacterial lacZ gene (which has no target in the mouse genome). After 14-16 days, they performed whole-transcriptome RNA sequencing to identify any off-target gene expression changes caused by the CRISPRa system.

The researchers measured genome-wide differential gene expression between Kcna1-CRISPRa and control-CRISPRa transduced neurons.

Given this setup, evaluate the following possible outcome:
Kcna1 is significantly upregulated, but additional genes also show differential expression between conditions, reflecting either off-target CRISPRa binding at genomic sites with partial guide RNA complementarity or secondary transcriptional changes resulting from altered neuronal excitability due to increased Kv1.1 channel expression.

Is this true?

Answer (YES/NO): NO